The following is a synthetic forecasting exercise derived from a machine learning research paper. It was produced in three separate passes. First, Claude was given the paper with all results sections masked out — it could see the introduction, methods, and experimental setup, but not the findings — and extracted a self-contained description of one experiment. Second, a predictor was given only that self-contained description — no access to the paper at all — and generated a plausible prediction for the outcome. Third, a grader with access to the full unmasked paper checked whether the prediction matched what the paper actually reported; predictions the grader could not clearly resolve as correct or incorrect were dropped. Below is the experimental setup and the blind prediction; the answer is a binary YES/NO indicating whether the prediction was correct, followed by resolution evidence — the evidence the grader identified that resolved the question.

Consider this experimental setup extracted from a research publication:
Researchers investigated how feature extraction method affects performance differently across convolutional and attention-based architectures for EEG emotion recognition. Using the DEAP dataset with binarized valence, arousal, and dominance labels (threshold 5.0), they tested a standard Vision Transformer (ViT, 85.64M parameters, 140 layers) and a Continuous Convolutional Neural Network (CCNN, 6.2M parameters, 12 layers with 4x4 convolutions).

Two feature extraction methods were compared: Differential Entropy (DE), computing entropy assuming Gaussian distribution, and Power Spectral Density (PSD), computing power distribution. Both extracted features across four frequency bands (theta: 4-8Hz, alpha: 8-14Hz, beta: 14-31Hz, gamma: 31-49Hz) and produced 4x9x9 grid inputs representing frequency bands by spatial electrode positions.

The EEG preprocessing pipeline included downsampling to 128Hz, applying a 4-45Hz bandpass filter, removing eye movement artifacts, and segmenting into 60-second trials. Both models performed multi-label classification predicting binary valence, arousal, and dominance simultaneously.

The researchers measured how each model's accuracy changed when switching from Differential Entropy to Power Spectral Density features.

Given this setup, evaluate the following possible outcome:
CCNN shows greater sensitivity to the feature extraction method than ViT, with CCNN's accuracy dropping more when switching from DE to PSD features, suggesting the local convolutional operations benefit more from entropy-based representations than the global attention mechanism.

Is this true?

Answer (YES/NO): YES